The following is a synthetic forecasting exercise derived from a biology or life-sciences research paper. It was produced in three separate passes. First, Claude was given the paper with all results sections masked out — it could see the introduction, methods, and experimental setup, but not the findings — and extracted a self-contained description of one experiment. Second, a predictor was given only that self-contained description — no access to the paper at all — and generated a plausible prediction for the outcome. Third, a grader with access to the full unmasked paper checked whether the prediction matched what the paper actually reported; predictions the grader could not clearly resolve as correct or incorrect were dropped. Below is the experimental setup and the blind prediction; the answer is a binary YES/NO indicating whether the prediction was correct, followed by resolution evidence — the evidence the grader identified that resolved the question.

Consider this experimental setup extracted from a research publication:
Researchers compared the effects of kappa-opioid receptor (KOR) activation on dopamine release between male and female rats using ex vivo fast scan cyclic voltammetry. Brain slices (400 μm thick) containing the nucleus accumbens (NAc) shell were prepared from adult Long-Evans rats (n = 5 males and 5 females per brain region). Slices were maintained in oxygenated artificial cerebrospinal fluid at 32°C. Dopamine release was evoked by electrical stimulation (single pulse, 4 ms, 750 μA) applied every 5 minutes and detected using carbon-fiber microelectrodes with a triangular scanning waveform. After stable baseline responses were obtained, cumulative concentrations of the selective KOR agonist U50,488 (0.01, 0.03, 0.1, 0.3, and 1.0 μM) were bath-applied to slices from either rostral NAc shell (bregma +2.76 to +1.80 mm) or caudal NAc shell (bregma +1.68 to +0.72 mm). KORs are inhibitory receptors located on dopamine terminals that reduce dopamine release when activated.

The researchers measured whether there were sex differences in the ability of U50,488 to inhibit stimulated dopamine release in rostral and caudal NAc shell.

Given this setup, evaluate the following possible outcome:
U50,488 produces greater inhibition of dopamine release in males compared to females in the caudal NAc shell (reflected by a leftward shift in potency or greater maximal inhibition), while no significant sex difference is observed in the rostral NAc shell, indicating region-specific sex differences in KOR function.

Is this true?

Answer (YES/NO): NO